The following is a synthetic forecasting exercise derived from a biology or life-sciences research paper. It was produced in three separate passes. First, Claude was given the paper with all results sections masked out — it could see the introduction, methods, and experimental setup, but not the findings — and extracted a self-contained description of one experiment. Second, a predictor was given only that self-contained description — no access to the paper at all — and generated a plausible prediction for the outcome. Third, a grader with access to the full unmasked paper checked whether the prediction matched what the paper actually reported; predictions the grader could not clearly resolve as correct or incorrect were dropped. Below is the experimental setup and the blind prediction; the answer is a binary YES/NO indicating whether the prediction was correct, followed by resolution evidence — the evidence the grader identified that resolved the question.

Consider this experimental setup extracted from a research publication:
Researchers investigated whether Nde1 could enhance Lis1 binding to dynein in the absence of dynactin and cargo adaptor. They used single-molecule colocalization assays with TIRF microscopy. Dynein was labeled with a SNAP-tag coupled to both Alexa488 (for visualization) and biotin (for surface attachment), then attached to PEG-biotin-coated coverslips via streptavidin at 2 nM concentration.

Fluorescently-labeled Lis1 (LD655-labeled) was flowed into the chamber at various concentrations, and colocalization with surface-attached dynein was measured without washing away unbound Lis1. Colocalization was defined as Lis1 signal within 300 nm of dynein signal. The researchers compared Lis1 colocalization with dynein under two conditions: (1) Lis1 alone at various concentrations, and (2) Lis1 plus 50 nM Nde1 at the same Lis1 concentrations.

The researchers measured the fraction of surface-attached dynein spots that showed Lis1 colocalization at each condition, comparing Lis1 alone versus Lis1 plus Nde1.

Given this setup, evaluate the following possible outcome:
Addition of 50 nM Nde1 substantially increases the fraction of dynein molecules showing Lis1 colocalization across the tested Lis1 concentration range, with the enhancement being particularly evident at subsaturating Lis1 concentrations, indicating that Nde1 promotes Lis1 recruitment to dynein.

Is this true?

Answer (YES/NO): YES